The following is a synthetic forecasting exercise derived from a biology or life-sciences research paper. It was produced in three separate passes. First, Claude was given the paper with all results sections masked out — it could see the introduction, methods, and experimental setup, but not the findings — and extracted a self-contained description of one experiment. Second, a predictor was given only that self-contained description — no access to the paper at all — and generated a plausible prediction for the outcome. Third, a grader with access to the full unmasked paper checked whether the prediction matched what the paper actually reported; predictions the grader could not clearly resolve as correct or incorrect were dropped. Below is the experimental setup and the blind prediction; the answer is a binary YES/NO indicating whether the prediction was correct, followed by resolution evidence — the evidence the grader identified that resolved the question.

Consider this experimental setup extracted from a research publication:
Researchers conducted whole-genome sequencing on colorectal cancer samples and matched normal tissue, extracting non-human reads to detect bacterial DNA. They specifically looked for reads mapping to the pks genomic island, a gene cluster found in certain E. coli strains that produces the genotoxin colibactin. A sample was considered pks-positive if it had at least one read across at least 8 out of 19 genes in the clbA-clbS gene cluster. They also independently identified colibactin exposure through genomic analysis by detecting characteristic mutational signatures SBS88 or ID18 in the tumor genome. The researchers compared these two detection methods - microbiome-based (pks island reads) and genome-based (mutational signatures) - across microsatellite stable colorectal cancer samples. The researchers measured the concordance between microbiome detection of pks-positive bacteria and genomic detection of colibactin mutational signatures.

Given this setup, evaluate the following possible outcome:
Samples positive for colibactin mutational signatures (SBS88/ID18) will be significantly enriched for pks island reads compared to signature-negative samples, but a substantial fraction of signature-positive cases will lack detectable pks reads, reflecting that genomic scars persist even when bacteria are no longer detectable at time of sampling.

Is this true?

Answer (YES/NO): NO